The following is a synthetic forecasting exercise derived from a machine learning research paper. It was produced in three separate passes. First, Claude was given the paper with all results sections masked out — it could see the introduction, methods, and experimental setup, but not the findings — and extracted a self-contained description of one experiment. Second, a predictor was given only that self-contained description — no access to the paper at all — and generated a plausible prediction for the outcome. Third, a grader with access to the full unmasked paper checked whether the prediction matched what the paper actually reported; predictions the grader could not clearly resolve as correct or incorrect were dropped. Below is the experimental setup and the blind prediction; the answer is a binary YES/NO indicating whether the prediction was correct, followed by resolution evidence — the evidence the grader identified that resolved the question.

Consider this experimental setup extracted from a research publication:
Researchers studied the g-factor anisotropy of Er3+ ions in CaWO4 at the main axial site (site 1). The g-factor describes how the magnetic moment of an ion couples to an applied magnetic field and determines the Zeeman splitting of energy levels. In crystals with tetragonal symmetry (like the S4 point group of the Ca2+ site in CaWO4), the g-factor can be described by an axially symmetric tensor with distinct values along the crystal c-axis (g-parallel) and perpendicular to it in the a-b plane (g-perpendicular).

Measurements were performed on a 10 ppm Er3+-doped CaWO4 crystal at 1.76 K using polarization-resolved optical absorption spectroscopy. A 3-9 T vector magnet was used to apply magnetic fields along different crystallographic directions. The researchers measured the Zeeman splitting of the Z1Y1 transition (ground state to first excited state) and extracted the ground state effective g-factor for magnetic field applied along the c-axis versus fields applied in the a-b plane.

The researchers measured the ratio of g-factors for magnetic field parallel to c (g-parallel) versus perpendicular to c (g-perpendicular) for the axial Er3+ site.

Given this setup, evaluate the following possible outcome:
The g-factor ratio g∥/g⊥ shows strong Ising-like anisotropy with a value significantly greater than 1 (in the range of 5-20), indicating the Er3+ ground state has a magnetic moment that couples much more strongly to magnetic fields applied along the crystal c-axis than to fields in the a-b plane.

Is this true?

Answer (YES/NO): NO